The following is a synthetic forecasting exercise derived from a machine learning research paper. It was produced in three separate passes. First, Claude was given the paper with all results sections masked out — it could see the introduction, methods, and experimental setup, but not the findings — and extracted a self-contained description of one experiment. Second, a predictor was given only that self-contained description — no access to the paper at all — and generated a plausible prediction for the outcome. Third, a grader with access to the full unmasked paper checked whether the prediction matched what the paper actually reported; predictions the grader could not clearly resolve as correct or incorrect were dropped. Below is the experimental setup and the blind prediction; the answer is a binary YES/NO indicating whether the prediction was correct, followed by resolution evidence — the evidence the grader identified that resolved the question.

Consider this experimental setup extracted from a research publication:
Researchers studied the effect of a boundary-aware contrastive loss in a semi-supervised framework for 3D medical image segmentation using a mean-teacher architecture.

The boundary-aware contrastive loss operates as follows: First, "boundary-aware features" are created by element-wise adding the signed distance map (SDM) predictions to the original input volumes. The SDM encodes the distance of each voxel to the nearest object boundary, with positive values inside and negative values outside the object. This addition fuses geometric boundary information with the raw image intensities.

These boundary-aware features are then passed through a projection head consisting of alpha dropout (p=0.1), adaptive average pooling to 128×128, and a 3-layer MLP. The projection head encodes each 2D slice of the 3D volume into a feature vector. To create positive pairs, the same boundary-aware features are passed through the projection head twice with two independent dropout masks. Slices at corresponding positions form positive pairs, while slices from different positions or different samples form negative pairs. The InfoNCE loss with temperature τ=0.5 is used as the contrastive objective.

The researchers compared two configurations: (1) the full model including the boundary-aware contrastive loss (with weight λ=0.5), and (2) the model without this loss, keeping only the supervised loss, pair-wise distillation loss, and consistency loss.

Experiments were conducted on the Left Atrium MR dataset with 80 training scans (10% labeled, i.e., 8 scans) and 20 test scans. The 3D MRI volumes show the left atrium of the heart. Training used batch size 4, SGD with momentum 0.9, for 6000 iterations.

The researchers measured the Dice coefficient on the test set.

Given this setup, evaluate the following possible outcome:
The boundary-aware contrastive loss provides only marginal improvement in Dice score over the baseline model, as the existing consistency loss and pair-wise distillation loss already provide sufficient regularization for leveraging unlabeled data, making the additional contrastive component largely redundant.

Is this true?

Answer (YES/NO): NO